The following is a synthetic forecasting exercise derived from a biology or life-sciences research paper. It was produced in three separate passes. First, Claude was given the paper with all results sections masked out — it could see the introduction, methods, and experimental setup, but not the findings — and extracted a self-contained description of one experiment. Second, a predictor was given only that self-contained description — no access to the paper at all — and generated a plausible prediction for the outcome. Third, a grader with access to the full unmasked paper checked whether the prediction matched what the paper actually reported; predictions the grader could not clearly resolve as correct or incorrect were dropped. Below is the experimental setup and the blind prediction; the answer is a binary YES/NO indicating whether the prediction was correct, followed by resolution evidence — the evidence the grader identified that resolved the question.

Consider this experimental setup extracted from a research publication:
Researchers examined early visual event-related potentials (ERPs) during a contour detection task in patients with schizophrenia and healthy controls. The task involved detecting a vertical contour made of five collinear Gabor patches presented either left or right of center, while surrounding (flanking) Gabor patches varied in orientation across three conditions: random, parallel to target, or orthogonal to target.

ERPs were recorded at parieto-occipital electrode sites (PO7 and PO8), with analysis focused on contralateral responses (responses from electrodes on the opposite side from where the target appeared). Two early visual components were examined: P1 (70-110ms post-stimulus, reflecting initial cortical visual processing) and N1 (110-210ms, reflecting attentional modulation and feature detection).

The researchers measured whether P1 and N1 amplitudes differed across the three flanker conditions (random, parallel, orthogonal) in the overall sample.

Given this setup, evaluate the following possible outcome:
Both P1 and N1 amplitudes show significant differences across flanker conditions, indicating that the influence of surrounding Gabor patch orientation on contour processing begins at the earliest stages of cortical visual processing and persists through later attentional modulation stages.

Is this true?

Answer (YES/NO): NO